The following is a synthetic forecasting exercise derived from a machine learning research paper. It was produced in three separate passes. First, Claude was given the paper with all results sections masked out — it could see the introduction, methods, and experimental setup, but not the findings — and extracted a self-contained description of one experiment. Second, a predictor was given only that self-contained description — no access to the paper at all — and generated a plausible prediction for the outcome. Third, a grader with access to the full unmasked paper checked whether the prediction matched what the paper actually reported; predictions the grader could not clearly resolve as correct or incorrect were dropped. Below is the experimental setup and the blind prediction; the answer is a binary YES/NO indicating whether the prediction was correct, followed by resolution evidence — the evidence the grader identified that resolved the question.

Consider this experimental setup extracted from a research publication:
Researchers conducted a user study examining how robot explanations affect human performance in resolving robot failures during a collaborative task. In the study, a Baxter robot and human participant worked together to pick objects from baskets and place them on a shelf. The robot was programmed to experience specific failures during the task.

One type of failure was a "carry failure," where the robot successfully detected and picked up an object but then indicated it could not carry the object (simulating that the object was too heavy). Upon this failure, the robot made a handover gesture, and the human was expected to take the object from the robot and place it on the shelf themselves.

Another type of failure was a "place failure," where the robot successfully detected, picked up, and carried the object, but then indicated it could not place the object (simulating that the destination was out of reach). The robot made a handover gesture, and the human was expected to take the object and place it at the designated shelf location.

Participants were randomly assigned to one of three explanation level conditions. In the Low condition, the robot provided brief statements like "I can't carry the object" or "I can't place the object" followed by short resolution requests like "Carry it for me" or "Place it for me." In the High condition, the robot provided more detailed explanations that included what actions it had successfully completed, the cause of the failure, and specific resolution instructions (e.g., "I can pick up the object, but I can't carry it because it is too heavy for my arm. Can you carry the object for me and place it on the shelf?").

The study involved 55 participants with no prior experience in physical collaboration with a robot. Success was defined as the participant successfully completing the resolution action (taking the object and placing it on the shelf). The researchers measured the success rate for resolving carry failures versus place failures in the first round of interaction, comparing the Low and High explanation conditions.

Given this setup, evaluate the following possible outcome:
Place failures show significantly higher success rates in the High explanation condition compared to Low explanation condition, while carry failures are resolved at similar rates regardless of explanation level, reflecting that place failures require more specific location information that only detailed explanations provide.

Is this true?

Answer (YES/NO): NO